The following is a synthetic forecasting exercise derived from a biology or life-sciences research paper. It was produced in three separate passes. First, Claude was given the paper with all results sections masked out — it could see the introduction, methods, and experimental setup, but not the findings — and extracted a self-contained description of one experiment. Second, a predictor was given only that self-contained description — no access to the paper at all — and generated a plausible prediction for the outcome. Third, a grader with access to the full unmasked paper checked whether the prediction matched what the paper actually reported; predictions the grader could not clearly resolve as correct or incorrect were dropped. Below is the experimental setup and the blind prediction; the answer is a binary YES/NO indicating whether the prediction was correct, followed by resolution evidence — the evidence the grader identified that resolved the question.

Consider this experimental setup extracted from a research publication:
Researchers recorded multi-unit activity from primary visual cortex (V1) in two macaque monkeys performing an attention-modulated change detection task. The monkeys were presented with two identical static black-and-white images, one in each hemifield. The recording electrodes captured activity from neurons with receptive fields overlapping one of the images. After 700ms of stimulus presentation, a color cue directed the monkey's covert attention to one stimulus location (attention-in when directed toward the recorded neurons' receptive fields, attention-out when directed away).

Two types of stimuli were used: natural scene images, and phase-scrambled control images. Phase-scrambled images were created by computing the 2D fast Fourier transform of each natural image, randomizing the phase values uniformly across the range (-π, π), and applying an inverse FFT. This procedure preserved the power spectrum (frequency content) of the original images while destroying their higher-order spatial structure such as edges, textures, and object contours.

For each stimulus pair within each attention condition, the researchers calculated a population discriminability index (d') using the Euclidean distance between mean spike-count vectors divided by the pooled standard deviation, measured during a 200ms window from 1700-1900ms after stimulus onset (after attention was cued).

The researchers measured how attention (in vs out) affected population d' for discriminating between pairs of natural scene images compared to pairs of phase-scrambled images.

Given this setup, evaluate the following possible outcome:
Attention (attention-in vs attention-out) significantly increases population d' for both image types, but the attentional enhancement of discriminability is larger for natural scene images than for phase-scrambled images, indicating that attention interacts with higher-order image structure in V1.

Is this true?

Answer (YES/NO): NO